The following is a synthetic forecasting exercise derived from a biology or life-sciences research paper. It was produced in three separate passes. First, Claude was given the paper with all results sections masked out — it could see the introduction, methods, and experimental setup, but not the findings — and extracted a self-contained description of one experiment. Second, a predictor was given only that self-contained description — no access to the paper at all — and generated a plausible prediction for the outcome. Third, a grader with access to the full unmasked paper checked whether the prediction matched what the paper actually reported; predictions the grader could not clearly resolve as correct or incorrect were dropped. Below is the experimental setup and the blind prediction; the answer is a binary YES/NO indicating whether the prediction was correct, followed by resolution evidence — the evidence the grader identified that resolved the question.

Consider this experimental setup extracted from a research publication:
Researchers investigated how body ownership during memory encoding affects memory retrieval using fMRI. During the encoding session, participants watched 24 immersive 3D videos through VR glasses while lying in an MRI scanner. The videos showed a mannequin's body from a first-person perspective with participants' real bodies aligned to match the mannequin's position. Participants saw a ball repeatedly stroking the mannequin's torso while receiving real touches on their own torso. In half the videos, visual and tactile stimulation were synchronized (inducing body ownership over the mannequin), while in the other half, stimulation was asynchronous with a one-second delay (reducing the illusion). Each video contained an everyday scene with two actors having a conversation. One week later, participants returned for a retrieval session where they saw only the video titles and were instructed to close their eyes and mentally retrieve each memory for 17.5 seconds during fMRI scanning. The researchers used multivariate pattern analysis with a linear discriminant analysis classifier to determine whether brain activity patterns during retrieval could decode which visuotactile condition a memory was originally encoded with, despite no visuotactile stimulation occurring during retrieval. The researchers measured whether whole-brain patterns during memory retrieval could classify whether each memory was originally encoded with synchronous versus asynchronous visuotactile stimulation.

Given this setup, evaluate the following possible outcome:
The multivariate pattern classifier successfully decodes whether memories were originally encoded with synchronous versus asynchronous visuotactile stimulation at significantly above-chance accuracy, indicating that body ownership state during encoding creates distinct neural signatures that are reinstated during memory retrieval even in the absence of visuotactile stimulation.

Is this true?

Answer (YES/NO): NO